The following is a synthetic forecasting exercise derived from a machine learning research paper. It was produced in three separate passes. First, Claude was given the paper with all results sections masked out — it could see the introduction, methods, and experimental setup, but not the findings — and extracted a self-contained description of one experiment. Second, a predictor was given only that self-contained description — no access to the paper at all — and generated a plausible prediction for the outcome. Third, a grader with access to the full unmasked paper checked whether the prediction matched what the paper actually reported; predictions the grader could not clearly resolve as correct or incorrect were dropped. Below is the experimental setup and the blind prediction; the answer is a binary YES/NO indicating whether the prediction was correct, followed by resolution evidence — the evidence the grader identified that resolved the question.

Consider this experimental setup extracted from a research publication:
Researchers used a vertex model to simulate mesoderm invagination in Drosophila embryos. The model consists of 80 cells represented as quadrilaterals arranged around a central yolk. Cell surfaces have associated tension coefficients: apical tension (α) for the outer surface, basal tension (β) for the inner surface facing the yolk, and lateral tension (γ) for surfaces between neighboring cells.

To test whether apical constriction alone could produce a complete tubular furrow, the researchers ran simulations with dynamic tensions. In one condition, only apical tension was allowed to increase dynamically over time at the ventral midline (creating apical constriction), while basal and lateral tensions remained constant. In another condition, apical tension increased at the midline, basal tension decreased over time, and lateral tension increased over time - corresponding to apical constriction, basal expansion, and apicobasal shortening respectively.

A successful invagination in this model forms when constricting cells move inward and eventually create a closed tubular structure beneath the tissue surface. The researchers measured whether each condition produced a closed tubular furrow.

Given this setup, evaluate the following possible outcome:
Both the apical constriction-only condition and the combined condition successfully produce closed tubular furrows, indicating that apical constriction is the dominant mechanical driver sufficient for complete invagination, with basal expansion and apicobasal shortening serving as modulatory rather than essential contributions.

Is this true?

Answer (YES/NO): NO